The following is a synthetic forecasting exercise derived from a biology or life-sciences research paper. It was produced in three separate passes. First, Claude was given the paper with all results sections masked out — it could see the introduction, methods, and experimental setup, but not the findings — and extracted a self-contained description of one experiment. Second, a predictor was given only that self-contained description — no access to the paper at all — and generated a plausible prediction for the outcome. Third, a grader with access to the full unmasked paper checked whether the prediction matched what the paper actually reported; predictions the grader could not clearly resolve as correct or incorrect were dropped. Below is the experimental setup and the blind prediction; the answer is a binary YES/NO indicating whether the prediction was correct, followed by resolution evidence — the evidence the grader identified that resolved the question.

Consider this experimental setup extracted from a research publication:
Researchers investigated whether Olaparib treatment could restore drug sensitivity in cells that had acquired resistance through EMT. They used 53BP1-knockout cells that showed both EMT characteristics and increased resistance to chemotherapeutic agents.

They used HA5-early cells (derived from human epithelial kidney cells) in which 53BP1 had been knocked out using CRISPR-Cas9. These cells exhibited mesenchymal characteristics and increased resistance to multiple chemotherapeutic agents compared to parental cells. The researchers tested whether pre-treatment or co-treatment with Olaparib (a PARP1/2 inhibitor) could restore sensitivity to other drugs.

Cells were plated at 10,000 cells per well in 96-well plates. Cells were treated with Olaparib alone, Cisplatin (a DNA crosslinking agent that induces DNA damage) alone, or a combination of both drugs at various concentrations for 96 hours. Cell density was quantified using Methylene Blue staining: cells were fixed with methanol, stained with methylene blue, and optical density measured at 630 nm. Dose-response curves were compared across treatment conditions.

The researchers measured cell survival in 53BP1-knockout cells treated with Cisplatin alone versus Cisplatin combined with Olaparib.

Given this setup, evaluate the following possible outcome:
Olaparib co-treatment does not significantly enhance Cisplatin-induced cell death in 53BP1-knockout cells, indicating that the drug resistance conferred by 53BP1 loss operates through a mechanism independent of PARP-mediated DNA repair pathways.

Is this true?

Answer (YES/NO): NO